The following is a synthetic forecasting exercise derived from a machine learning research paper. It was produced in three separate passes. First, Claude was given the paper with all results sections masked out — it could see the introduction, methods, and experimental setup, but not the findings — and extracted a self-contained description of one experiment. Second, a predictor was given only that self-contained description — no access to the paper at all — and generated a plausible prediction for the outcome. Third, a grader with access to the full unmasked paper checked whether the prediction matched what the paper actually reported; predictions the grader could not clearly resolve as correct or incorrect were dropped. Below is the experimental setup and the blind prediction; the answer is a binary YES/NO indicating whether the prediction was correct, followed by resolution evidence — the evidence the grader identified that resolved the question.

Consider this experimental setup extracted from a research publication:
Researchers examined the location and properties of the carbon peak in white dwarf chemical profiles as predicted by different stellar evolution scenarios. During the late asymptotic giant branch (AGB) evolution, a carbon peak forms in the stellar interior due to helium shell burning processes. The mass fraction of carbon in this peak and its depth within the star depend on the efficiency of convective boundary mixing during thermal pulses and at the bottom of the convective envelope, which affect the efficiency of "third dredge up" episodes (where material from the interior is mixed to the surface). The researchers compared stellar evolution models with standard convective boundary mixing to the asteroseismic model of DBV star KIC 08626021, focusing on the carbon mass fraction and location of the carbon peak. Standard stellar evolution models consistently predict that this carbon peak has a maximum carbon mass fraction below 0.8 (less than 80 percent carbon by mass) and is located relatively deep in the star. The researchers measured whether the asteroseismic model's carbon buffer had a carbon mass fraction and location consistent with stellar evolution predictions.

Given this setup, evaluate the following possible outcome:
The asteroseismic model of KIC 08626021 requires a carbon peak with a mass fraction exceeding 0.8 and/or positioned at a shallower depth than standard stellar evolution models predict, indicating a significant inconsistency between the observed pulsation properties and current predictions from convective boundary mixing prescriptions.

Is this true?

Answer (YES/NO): YES